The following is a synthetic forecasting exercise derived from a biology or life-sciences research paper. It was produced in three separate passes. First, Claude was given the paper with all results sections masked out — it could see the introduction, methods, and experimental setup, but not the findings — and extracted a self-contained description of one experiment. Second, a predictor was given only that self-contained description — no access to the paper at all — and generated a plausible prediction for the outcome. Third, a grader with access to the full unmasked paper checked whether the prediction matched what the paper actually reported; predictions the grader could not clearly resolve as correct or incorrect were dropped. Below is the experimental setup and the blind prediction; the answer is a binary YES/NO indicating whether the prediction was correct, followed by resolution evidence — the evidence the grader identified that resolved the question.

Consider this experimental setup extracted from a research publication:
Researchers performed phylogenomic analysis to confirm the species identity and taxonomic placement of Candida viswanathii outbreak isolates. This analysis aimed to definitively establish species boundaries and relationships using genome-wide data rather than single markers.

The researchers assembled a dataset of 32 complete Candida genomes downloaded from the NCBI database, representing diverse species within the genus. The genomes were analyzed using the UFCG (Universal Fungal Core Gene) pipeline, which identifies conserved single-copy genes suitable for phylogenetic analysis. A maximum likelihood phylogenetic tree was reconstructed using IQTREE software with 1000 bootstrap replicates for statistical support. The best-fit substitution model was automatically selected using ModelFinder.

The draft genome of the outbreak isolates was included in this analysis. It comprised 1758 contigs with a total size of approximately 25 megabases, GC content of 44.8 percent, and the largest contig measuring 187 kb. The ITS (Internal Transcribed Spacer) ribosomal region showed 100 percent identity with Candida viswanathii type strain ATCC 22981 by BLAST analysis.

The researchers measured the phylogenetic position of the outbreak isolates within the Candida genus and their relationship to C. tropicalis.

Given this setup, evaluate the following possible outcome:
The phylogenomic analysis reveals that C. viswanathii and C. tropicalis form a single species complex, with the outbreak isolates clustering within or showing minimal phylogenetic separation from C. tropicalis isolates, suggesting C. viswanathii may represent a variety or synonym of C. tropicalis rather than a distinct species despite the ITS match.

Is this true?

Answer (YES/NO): NO